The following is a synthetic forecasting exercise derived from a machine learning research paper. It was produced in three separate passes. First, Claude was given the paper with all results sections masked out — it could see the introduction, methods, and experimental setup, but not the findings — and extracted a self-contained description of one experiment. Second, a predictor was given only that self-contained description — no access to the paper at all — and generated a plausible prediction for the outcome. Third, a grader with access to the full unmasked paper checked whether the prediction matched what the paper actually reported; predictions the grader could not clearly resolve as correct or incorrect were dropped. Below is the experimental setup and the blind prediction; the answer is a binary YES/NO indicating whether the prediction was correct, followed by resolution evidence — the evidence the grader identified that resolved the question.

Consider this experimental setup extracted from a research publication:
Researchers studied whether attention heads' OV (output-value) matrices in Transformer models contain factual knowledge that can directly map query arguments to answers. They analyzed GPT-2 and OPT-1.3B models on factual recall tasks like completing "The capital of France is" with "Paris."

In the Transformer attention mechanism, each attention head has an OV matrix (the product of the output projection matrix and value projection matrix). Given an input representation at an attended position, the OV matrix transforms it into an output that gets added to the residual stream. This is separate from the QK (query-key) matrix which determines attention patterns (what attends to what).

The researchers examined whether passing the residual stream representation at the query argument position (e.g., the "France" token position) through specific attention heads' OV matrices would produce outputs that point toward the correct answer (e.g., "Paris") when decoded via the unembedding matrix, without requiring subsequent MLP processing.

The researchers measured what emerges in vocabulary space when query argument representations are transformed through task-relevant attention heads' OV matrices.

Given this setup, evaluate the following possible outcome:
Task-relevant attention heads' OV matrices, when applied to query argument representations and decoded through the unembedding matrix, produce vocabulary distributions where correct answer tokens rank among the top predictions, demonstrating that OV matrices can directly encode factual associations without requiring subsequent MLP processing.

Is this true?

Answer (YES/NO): YES